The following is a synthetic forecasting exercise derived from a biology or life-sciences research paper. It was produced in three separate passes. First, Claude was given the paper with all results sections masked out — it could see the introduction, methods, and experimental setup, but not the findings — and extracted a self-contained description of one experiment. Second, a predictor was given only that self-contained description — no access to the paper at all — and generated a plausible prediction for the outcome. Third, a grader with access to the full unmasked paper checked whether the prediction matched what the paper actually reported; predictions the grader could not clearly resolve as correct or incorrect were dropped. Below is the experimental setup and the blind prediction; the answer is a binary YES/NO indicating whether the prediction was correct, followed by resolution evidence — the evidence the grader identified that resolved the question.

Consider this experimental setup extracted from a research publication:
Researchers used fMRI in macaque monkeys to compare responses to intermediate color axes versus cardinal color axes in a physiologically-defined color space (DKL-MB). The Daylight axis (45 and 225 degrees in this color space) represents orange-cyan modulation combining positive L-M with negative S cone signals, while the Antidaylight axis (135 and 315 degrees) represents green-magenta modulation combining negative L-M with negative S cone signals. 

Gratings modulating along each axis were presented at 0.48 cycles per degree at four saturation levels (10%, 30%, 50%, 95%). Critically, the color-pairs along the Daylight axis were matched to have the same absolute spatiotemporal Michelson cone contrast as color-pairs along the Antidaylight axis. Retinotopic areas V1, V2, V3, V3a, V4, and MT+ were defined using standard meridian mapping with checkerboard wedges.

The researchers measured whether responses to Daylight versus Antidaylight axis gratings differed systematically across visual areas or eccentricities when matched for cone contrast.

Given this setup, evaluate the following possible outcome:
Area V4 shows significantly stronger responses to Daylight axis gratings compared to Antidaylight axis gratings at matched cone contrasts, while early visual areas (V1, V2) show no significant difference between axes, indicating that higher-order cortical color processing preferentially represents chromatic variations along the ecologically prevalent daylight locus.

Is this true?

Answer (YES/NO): NO